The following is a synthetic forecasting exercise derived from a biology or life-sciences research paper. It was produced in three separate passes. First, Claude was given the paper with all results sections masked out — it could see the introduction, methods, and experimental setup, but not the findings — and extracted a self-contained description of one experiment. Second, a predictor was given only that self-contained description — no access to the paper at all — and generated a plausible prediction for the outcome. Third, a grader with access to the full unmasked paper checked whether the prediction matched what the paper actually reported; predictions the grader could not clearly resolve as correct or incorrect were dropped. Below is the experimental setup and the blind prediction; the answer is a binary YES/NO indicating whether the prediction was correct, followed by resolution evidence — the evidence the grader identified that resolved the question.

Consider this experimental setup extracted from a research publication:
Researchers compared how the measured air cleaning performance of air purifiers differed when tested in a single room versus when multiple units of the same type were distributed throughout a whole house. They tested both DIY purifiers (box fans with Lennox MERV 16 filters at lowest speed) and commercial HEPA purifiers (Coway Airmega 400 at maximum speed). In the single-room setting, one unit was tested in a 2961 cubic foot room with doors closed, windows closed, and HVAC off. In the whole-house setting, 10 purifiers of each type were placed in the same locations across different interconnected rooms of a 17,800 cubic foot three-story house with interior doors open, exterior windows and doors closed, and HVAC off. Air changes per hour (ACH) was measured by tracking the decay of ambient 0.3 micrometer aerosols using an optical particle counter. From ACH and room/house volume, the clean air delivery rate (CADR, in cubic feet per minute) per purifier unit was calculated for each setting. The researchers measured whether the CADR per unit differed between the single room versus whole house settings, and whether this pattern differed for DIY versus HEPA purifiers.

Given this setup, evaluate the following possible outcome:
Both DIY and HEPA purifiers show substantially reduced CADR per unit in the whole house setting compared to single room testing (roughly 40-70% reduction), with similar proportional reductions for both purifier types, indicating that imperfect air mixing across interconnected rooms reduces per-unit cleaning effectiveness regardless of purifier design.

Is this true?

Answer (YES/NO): NO